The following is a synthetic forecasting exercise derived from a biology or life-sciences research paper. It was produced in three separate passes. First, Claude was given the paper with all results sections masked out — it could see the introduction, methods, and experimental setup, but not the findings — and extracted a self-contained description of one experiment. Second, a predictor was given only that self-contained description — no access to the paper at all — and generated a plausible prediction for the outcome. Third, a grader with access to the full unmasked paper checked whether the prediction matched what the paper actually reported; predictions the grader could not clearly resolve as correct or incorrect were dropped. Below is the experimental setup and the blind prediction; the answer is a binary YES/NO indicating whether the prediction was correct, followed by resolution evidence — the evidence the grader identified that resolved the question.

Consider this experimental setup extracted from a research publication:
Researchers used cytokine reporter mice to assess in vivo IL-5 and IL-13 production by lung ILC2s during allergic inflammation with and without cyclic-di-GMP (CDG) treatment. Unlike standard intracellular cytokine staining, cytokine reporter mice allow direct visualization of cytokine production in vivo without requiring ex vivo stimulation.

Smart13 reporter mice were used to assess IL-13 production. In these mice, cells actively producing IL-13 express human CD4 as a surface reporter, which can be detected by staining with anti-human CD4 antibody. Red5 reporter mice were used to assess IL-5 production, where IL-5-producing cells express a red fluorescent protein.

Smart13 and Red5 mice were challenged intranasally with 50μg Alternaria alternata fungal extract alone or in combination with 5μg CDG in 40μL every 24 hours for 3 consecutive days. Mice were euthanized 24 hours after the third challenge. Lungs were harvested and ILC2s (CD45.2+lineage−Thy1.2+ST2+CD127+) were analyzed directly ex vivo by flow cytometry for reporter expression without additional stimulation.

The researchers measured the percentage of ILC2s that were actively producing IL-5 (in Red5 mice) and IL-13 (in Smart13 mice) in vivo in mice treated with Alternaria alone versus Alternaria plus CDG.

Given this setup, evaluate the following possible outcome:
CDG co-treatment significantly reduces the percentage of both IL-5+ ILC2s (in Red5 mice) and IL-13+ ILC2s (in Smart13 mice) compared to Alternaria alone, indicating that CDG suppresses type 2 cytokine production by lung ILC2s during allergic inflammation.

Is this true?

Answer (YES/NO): YES